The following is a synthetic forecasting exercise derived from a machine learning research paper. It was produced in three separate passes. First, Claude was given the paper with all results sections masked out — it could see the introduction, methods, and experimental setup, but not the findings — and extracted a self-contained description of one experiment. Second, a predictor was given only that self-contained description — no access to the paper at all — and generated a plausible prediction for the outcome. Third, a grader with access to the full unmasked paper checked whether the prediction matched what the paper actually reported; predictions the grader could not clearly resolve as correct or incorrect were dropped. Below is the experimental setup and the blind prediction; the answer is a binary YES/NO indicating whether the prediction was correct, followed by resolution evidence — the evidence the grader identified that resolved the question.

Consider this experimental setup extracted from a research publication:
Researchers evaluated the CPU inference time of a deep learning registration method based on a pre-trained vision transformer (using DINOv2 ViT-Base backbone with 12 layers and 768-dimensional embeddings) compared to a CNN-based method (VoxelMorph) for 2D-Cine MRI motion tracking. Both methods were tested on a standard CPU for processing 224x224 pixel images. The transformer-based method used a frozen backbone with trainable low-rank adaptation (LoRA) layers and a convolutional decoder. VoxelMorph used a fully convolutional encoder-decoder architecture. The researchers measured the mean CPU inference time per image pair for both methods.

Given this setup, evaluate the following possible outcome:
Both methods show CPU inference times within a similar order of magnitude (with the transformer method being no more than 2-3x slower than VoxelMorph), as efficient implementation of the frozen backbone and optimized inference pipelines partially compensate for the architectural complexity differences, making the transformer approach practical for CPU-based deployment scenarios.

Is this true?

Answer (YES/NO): NO